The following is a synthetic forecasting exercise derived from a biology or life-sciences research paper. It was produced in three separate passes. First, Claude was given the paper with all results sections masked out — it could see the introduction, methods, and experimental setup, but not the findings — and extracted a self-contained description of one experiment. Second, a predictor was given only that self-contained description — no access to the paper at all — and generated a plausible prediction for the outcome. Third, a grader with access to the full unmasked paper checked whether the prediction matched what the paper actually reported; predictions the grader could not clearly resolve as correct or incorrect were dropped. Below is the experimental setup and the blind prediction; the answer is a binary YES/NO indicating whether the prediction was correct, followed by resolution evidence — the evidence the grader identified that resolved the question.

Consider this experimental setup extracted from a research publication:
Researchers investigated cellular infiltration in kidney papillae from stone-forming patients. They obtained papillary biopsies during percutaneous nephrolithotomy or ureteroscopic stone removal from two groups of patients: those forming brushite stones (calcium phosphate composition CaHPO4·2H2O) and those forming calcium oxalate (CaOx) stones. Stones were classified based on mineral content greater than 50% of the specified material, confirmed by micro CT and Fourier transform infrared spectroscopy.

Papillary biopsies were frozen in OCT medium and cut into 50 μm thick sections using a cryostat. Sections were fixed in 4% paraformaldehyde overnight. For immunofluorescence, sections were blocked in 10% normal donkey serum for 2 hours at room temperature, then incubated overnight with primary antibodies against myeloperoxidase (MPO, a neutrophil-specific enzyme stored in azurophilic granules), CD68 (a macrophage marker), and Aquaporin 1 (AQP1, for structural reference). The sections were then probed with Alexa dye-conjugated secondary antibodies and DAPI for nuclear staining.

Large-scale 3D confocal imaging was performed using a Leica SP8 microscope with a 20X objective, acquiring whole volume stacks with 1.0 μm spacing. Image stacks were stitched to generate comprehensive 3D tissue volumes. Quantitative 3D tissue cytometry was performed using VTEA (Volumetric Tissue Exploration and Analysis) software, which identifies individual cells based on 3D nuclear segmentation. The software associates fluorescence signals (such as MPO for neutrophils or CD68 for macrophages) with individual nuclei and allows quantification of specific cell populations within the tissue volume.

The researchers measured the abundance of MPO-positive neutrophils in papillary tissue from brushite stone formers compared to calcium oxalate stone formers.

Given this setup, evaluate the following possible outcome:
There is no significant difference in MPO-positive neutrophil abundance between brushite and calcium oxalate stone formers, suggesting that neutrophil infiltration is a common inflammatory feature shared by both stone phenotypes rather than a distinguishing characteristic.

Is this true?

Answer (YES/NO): NO